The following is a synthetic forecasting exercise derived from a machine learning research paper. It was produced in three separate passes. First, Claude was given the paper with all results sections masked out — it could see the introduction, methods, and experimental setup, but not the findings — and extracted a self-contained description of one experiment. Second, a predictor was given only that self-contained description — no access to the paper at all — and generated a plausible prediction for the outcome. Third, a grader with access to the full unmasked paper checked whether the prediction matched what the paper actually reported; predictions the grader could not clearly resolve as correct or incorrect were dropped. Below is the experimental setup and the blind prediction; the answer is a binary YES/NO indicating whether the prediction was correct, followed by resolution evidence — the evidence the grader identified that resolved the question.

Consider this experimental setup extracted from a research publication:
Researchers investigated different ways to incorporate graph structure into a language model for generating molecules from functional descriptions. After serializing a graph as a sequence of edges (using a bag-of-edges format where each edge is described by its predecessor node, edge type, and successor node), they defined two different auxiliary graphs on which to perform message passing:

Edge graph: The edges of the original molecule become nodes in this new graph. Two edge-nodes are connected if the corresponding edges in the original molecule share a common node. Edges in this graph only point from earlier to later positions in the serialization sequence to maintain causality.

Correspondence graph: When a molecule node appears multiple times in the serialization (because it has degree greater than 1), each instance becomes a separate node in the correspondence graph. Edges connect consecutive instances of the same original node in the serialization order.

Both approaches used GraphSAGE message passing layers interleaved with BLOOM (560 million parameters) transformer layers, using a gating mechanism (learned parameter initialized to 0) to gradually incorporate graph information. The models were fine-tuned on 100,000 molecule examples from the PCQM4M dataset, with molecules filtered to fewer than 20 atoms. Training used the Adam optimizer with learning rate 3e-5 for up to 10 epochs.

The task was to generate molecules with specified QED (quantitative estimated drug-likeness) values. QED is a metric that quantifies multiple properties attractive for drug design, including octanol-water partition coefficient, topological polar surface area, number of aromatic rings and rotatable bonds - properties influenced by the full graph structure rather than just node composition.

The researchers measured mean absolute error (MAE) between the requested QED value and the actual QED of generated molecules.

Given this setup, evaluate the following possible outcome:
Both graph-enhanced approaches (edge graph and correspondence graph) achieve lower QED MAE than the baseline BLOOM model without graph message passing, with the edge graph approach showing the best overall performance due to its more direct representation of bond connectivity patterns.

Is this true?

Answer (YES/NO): YES